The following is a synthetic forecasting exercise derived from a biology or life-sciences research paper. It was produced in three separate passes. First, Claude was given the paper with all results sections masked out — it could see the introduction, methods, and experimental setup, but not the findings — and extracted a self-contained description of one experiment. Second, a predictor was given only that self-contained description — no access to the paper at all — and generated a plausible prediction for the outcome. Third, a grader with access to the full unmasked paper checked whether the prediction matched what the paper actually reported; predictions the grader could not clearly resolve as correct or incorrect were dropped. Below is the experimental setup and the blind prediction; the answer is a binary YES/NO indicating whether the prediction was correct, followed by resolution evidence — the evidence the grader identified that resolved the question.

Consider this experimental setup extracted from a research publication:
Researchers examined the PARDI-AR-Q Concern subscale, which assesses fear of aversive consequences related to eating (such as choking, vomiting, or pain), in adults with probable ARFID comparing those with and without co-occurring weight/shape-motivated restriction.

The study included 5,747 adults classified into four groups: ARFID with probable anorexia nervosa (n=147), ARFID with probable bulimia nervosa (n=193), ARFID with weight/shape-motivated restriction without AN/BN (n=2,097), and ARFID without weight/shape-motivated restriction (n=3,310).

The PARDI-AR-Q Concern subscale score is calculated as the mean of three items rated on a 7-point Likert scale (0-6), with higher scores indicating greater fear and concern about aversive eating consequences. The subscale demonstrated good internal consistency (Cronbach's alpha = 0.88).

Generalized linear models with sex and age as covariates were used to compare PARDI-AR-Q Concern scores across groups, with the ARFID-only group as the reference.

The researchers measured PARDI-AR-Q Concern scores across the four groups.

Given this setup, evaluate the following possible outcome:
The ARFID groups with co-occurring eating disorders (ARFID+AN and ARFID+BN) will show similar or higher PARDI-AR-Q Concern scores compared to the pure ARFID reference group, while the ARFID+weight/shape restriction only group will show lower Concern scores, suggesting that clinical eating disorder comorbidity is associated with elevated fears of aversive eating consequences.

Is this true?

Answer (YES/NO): NO